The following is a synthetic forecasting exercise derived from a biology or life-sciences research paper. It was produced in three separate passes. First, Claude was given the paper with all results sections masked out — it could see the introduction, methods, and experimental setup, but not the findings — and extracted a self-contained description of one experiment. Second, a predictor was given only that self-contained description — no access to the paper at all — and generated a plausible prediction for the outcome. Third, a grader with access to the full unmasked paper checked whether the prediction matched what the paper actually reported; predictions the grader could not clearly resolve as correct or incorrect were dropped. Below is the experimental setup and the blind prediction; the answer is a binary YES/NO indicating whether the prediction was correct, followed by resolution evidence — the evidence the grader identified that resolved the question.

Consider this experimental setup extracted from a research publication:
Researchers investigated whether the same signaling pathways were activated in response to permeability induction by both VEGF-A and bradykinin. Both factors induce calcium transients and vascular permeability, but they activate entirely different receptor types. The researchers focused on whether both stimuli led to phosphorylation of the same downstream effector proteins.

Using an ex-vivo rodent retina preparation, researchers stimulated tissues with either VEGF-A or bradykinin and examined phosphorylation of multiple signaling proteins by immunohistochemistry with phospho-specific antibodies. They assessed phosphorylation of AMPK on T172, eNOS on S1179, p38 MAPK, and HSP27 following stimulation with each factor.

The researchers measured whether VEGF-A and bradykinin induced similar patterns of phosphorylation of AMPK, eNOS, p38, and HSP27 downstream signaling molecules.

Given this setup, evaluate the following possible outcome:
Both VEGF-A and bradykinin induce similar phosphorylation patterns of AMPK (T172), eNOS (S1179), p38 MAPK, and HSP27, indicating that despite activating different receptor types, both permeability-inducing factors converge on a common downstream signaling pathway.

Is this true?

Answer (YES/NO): YES